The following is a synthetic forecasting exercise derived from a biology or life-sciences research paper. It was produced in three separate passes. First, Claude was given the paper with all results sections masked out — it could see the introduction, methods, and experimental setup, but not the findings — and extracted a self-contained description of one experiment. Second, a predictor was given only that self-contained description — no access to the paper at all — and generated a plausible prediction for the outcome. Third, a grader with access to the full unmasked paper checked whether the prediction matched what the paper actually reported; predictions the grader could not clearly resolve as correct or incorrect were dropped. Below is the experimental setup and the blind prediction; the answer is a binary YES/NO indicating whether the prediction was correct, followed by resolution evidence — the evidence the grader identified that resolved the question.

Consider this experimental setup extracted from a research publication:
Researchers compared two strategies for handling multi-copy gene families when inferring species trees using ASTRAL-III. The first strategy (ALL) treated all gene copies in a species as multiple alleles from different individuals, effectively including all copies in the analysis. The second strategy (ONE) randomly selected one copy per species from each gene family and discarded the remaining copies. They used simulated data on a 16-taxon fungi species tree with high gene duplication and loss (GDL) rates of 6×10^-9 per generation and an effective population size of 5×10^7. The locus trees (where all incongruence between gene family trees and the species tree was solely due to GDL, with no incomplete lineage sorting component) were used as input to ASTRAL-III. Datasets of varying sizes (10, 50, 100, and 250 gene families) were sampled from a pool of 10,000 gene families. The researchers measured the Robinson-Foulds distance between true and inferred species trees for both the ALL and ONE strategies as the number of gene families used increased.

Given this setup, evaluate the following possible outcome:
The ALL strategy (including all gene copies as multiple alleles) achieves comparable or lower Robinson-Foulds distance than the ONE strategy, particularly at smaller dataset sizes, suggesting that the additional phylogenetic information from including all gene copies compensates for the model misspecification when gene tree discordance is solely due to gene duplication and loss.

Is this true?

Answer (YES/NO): NO